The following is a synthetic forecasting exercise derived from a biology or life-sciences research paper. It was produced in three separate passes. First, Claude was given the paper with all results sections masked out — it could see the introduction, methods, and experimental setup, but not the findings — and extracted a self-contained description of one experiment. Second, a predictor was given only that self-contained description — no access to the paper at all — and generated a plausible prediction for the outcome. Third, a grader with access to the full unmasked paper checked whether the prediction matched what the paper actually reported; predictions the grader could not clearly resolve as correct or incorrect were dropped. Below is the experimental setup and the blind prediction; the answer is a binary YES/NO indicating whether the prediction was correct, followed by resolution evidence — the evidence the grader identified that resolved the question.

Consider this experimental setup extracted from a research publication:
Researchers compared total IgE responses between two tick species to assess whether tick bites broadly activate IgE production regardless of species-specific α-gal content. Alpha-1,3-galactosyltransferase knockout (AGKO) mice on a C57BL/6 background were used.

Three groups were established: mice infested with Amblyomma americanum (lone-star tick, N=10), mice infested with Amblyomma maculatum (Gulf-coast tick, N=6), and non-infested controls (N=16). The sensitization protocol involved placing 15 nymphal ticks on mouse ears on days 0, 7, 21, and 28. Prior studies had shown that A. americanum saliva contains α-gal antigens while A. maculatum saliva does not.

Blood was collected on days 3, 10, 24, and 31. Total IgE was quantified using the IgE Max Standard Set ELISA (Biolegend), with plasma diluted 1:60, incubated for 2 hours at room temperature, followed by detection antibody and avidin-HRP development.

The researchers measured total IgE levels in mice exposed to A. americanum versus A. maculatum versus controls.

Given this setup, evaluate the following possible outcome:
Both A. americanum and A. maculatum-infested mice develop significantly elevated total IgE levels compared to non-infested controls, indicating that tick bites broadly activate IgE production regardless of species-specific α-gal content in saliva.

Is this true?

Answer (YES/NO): NO